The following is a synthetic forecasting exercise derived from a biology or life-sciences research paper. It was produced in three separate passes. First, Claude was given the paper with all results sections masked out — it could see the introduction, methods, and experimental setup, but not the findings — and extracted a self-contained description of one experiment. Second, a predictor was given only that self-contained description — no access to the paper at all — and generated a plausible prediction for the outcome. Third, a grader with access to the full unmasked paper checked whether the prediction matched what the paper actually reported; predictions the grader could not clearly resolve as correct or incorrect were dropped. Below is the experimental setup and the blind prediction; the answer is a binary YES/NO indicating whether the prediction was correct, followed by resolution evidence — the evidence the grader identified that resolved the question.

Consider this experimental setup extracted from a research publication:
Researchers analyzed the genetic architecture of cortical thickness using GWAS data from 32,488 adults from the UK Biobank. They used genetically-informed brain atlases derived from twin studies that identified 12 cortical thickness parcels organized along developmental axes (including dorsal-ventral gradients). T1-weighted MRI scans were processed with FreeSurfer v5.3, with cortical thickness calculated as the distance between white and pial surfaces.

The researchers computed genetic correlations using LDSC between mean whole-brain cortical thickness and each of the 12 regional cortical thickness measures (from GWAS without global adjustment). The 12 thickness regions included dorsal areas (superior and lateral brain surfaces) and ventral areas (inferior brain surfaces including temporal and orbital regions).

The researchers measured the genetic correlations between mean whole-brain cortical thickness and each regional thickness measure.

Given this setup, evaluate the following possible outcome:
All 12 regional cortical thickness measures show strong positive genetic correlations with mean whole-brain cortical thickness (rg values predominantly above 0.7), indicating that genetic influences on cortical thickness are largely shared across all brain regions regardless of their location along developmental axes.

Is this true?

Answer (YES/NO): NO